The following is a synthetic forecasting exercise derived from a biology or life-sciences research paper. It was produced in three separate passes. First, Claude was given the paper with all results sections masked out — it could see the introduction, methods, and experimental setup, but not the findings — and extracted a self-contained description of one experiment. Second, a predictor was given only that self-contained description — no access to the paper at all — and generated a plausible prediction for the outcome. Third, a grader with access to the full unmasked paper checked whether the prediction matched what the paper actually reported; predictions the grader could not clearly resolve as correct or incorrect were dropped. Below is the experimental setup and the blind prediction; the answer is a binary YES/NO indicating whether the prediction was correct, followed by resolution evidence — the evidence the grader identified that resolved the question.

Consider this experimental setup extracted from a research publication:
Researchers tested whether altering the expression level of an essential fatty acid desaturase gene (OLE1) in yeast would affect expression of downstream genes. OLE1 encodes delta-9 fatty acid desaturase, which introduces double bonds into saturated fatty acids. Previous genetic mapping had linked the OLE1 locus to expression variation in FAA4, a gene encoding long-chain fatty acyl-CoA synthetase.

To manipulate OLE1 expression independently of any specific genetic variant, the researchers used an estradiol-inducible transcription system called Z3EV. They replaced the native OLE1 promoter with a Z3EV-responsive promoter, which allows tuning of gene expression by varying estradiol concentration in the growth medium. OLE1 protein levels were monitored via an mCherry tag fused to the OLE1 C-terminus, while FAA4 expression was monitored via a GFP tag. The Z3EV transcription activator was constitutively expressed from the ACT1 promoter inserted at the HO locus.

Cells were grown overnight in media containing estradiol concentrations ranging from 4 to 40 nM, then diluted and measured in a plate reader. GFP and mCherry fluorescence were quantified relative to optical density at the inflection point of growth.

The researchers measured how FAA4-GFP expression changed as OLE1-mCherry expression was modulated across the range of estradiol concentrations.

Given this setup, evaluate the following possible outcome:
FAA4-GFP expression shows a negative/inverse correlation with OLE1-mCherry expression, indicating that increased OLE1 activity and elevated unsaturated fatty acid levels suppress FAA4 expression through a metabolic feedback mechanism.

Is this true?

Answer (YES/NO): YES